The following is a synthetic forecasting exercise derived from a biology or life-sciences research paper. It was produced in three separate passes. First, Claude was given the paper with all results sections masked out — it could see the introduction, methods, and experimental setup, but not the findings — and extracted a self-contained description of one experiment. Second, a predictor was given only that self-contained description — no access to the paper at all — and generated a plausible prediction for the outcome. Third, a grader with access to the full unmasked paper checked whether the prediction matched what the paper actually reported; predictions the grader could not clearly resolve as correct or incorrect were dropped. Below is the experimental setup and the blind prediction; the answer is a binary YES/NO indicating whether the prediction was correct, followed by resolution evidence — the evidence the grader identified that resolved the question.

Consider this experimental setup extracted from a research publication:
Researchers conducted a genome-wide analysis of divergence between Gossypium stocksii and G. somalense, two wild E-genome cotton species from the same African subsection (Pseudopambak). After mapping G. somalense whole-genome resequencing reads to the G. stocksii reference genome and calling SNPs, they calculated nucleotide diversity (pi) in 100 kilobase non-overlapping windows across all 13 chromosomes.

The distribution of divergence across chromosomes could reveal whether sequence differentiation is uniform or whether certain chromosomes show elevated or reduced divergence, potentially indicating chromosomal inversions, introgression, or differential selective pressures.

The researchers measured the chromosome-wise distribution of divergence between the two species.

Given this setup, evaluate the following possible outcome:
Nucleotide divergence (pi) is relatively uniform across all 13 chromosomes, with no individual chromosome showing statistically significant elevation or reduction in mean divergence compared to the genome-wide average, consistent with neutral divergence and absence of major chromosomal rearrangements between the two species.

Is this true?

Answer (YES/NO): YES